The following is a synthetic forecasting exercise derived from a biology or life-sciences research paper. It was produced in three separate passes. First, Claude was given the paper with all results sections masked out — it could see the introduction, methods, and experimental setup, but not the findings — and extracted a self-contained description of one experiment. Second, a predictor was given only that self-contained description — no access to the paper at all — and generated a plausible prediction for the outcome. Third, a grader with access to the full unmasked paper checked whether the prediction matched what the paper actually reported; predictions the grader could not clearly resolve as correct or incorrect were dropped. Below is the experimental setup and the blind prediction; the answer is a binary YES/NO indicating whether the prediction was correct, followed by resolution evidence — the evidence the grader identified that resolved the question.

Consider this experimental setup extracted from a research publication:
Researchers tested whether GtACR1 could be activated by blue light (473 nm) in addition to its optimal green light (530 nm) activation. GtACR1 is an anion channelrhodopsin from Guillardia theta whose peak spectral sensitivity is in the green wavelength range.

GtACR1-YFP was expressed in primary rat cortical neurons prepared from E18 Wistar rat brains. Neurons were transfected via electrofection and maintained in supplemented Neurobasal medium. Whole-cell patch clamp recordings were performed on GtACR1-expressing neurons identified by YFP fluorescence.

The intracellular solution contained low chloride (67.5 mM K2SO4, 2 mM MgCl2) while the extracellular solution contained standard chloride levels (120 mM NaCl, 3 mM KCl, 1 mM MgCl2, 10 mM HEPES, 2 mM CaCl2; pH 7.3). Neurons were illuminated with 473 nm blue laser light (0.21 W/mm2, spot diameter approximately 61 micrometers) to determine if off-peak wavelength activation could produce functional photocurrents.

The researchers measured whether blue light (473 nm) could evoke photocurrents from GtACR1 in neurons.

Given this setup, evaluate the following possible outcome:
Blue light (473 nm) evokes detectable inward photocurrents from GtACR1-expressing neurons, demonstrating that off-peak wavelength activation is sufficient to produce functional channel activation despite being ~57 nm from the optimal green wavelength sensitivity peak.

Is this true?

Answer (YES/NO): YES